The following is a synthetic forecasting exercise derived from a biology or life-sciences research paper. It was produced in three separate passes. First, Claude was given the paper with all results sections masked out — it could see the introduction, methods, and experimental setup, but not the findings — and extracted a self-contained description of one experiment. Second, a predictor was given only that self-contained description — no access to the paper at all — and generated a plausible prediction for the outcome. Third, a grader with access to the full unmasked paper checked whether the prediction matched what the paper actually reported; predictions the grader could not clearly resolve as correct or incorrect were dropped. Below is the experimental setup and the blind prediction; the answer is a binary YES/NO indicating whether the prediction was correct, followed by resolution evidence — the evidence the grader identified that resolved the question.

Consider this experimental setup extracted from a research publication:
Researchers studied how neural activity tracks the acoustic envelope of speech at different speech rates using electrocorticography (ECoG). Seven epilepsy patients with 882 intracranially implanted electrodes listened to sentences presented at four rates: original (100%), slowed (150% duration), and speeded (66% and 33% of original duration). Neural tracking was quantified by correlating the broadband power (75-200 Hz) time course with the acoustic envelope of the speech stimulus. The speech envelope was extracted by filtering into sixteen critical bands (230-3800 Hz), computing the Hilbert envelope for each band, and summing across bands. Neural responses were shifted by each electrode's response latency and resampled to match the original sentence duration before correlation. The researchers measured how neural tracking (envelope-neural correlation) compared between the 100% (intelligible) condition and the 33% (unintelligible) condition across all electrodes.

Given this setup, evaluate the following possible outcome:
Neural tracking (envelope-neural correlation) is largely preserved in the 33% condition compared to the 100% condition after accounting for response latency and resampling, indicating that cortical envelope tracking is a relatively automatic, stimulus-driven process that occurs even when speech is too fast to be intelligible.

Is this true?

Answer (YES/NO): NO